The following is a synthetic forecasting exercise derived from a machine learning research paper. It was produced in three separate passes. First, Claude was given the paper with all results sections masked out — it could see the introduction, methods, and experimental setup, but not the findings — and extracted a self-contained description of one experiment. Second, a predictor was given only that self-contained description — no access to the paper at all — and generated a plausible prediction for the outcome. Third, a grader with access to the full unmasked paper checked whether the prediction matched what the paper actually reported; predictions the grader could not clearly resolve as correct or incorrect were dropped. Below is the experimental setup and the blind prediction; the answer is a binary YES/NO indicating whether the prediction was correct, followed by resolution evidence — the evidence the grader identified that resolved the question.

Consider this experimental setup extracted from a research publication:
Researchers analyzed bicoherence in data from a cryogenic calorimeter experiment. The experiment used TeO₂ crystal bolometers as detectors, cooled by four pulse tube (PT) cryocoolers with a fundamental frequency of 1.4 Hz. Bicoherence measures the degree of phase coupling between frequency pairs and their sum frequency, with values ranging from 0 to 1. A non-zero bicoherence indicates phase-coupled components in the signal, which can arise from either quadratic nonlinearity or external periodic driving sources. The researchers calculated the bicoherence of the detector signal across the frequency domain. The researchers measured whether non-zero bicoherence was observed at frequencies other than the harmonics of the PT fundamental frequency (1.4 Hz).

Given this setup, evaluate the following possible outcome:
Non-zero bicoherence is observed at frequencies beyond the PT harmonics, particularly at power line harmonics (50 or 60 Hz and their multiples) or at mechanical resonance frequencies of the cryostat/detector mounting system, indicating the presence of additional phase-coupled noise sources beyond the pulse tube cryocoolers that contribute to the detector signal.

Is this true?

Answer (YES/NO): NO